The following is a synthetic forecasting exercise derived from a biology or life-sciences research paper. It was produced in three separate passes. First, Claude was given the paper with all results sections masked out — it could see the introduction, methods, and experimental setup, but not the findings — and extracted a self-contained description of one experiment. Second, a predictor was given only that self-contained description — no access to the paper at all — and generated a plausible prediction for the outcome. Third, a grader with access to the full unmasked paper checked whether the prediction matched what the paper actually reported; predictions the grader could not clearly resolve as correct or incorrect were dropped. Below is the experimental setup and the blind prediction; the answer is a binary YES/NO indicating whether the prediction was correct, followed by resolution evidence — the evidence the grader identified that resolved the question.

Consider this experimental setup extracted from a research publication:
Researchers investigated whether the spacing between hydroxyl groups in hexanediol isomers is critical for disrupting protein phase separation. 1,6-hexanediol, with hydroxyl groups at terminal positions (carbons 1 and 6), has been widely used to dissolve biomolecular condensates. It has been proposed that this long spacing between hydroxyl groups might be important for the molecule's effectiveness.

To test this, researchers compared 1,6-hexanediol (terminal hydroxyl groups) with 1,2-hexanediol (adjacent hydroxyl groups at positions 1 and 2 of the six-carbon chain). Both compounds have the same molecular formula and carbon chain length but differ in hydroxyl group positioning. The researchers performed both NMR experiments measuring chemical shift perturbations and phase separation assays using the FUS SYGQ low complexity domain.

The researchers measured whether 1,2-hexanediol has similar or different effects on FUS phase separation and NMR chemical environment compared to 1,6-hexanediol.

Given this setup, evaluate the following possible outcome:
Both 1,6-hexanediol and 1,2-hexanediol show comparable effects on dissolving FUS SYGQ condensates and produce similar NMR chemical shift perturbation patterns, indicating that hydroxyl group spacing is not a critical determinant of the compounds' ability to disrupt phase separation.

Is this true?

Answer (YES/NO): YES